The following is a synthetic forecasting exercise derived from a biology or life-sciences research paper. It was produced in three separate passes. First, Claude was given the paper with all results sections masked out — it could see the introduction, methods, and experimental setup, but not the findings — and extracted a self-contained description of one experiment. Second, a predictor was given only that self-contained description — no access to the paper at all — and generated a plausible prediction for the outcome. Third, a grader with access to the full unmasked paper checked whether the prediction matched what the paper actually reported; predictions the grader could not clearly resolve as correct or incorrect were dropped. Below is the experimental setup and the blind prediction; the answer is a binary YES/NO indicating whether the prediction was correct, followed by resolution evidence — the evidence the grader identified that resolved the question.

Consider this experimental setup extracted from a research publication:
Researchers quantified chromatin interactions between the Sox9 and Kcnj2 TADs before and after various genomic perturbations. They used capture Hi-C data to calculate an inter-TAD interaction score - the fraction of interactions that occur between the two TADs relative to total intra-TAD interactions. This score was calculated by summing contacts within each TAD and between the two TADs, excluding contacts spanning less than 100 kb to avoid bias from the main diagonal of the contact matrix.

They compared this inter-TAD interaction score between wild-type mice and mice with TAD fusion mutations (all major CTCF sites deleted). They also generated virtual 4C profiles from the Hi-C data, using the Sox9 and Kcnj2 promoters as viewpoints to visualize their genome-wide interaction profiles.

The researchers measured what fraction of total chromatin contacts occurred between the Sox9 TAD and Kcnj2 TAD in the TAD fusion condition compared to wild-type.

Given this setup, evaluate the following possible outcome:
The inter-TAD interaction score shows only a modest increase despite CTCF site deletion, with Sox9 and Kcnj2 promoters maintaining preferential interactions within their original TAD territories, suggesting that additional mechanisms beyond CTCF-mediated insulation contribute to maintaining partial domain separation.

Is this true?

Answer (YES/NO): NO